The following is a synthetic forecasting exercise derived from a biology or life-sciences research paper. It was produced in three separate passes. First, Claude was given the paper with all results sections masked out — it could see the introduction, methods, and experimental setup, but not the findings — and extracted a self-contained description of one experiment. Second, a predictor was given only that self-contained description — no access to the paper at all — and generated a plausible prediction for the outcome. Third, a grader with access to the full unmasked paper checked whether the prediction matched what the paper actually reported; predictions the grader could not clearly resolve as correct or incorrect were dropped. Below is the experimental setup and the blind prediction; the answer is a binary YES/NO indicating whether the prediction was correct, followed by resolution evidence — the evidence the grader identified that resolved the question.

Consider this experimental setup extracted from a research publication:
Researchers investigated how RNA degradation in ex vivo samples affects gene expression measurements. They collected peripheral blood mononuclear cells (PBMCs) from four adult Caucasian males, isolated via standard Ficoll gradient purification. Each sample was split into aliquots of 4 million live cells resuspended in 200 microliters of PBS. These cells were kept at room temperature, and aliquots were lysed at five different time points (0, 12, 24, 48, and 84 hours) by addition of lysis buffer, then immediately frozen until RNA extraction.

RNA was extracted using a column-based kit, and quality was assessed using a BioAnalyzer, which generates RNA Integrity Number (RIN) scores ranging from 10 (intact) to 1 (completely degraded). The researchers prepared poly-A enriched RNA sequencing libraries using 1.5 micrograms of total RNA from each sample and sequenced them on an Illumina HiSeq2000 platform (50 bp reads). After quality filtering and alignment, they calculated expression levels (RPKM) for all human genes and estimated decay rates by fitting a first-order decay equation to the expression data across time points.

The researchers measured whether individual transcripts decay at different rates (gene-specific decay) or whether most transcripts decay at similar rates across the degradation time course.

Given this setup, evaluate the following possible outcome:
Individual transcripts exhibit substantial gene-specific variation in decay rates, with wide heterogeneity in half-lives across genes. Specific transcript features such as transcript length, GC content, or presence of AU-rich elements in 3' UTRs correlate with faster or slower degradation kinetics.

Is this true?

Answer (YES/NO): NO